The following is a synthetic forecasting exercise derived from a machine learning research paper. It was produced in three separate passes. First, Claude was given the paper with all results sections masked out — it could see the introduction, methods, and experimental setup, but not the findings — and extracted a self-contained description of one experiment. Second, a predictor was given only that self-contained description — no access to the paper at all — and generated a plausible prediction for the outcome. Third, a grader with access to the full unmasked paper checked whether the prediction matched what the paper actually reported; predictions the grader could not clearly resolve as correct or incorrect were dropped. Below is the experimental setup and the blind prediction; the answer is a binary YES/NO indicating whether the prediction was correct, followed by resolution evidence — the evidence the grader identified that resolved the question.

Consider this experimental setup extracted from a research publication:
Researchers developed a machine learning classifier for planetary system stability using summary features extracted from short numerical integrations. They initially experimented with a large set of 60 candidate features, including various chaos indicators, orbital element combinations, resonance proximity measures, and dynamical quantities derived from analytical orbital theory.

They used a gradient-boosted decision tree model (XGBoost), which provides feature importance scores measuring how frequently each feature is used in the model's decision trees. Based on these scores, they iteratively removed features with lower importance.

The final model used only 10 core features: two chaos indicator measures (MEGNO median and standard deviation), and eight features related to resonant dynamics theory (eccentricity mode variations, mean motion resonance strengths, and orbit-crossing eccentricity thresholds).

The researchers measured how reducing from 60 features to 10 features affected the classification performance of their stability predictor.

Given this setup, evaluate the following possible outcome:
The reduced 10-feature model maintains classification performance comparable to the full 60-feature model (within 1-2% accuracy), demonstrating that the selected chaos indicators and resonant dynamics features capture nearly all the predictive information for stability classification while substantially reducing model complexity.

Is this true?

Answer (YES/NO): YES